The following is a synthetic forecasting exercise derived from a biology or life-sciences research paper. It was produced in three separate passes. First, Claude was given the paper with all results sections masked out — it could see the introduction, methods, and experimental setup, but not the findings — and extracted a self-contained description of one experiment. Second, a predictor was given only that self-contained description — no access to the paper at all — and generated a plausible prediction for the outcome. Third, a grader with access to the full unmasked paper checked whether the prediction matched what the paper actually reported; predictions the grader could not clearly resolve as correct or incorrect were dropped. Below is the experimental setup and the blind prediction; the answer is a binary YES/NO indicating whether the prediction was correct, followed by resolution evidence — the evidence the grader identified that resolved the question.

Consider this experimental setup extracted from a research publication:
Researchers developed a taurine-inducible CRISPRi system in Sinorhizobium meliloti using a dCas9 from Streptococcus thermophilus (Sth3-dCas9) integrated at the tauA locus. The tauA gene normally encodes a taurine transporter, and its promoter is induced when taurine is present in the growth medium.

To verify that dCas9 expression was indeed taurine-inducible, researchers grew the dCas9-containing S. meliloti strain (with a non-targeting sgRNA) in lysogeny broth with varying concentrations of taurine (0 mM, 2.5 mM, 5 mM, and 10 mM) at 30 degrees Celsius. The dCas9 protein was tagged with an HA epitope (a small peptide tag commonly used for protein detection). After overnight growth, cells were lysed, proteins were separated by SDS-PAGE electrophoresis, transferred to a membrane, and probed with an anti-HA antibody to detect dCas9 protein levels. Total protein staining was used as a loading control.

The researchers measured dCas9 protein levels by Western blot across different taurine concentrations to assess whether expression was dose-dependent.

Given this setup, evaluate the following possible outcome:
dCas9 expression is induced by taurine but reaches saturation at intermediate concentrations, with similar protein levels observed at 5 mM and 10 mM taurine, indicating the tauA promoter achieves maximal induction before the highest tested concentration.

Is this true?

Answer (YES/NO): NO